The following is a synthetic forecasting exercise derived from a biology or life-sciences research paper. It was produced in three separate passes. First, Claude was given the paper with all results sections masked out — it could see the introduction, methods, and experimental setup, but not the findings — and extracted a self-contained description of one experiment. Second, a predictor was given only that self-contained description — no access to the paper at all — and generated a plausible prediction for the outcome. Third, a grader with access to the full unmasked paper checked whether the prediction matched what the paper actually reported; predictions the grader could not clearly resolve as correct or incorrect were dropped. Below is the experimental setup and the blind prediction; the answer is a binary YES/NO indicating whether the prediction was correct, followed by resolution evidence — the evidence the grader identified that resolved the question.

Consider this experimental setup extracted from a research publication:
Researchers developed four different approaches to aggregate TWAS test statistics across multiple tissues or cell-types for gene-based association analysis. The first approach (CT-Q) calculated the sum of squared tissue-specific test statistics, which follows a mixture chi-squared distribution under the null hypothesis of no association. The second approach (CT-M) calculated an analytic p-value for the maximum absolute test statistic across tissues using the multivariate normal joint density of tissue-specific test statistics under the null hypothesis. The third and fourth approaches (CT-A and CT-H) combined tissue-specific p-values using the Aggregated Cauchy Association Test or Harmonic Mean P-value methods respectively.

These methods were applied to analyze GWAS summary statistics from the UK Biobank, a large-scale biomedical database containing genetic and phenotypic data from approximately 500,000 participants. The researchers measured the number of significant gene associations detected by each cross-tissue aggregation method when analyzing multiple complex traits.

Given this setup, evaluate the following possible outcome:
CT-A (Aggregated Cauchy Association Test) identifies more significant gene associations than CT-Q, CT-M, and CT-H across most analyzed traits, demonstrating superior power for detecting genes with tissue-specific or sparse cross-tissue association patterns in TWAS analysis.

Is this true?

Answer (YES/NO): NO